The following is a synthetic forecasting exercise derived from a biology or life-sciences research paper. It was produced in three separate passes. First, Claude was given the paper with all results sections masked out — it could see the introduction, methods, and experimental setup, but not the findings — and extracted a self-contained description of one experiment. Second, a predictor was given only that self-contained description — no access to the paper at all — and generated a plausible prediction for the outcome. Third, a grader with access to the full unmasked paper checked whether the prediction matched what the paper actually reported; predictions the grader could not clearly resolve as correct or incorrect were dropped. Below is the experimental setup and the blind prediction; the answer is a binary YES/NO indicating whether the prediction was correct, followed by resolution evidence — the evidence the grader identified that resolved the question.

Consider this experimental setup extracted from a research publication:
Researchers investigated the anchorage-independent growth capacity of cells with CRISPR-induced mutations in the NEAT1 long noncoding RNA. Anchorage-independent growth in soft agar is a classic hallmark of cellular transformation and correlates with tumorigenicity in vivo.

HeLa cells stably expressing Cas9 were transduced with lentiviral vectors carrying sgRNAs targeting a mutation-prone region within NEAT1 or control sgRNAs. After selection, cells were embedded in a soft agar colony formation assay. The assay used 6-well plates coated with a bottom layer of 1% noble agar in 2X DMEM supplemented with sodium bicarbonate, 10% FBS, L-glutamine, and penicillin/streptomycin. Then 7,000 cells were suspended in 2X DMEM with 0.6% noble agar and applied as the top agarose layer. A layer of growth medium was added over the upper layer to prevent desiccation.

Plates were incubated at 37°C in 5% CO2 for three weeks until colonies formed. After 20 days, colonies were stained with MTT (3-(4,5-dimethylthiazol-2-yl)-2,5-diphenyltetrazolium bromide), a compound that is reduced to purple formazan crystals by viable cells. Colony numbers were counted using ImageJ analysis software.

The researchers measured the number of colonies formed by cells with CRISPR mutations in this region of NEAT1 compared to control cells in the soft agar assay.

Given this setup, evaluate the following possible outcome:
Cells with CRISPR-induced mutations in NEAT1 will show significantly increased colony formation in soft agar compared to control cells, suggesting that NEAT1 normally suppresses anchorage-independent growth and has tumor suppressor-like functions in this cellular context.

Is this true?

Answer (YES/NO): NO